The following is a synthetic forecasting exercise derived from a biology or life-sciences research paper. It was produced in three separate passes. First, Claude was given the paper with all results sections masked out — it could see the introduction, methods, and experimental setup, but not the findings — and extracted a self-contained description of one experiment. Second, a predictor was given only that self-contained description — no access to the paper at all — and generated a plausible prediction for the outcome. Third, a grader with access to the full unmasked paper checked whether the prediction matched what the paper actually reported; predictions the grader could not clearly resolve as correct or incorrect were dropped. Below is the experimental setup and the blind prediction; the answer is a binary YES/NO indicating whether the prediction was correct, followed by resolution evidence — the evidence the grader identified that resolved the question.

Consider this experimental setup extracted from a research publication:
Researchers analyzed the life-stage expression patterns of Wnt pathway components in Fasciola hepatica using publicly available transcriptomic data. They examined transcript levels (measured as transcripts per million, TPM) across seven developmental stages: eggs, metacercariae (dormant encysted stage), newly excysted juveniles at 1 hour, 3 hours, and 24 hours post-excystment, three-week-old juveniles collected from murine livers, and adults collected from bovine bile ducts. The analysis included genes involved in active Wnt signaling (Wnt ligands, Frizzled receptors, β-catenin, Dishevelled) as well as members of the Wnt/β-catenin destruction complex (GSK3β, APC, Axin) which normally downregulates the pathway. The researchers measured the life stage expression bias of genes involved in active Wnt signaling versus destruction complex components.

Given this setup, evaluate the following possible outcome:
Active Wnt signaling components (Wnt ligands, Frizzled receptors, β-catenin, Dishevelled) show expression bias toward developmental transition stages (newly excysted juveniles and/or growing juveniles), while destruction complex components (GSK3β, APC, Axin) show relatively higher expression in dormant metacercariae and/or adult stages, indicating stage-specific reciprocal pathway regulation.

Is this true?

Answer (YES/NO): NO